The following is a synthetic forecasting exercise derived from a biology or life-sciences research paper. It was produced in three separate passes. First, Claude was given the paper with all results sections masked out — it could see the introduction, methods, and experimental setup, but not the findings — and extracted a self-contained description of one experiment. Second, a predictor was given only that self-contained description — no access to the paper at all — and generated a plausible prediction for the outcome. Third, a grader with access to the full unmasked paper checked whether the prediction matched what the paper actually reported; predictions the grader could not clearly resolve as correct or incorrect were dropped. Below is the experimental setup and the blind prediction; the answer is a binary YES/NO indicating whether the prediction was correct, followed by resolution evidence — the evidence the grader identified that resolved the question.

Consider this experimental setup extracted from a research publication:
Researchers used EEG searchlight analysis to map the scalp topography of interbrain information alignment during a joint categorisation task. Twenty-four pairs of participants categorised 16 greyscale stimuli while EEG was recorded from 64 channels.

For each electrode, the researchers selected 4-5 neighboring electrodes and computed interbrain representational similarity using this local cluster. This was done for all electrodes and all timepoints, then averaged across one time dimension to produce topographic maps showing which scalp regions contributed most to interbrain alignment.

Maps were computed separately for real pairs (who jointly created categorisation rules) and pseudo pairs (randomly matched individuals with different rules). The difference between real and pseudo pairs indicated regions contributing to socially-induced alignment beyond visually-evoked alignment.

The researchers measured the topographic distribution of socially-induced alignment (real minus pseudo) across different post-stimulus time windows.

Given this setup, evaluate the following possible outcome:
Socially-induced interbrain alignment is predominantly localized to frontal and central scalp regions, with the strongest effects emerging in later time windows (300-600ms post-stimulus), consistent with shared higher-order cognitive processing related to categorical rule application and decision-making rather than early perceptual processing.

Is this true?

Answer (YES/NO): NO